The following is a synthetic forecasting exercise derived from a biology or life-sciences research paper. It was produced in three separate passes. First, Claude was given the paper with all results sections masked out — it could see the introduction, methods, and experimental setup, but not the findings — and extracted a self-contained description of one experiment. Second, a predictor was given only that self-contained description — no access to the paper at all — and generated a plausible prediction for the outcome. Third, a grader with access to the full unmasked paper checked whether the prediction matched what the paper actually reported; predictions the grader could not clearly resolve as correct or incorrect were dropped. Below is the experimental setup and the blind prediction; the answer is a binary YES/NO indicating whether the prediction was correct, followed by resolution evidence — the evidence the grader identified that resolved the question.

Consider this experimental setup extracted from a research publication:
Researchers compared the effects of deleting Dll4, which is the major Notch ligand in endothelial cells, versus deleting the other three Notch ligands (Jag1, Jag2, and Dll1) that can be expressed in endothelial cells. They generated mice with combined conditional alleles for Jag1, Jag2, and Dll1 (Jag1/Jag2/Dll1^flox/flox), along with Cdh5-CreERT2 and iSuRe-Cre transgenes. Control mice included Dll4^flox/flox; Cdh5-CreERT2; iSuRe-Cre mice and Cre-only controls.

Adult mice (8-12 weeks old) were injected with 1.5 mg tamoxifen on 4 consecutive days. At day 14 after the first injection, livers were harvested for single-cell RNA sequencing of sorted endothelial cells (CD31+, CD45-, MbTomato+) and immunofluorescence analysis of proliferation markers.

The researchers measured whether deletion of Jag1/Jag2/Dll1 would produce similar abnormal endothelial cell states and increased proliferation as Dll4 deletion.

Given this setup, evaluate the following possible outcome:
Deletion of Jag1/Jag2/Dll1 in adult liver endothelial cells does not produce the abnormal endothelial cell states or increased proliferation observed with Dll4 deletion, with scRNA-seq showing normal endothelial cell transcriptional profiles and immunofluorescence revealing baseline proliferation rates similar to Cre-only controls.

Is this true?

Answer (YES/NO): YES